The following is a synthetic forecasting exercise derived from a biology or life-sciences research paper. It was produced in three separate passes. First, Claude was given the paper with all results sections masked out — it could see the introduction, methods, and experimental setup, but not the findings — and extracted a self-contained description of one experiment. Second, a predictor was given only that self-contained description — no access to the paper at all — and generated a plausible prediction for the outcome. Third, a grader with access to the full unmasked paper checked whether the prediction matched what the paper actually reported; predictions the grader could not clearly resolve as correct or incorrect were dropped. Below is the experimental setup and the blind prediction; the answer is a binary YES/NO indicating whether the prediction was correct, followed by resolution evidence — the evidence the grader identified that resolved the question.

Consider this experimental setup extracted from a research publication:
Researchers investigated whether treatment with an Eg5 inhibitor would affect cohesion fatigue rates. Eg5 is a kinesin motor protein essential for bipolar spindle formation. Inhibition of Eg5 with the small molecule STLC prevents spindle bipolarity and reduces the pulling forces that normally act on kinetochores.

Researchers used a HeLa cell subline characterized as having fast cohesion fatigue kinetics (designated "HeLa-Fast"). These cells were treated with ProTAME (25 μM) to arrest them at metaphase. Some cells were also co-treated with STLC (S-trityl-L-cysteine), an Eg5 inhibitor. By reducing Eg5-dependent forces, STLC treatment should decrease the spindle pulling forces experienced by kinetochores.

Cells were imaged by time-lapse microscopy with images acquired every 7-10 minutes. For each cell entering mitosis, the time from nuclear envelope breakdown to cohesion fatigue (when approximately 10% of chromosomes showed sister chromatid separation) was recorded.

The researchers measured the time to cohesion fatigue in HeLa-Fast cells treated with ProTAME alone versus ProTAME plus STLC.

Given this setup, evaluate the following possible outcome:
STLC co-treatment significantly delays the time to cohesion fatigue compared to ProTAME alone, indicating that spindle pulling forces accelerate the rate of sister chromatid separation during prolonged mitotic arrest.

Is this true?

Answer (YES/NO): YES